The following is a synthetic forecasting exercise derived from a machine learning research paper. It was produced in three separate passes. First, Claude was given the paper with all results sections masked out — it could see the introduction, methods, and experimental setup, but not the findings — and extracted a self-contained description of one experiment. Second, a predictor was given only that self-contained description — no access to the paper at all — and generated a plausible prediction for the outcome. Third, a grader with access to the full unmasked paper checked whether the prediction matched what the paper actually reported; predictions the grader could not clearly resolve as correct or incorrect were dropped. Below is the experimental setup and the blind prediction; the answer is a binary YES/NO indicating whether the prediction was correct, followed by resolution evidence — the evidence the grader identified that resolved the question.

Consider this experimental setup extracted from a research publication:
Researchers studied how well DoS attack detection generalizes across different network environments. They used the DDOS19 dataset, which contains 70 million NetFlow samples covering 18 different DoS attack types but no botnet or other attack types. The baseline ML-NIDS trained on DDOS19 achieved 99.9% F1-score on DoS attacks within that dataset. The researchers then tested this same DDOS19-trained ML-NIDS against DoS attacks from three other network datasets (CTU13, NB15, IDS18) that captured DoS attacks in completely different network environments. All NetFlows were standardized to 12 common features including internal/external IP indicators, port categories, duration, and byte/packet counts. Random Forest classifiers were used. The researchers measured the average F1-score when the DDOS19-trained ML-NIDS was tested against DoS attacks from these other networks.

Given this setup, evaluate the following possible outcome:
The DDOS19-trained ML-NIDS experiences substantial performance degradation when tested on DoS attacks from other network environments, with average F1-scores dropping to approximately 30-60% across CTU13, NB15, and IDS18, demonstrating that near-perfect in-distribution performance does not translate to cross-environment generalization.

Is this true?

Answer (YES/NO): NO